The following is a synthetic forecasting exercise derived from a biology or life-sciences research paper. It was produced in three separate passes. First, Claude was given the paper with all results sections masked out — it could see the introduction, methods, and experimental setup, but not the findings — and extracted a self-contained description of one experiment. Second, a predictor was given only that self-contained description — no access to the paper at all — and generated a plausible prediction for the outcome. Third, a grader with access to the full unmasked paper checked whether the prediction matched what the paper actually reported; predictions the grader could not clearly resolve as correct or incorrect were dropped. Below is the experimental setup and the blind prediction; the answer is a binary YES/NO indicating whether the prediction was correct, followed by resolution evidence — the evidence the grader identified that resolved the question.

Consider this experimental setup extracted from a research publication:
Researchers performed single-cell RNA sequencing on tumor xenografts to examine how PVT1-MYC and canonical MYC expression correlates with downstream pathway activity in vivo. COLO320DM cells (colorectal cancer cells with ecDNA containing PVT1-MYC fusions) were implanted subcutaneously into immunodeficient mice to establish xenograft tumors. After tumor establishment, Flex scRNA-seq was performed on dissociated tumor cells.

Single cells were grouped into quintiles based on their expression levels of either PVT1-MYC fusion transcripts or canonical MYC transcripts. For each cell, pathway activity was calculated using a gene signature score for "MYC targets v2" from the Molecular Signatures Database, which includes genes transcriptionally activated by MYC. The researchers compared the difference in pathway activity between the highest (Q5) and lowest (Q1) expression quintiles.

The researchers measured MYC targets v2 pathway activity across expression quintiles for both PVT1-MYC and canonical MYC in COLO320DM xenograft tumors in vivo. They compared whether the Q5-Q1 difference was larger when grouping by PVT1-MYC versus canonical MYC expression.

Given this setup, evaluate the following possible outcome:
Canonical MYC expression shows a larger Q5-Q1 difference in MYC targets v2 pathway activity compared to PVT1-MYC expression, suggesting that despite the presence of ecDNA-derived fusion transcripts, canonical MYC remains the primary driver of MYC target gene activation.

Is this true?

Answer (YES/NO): NO